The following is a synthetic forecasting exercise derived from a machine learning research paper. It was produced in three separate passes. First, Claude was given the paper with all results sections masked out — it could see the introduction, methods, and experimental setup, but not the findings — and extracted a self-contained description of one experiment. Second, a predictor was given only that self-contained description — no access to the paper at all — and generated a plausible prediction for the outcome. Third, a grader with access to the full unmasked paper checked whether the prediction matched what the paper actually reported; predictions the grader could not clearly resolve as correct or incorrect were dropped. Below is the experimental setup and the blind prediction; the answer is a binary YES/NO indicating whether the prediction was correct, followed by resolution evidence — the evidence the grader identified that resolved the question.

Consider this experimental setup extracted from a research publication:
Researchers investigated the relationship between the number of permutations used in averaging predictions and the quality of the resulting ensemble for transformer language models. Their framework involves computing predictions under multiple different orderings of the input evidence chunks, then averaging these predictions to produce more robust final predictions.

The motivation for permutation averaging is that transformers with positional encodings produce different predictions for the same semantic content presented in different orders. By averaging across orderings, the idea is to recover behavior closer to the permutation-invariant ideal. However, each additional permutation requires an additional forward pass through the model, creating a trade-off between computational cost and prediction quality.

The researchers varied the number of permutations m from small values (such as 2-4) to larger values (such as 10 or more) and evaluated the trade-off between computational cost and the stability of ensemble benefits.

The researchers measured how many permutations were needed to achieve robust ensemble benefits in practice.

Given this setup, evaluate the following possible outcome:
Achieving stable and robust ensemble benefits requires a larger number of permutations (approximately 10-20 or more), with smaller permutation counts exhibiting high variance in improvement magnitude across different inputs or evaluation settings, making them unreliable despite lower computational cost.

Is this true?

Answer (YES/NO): NO